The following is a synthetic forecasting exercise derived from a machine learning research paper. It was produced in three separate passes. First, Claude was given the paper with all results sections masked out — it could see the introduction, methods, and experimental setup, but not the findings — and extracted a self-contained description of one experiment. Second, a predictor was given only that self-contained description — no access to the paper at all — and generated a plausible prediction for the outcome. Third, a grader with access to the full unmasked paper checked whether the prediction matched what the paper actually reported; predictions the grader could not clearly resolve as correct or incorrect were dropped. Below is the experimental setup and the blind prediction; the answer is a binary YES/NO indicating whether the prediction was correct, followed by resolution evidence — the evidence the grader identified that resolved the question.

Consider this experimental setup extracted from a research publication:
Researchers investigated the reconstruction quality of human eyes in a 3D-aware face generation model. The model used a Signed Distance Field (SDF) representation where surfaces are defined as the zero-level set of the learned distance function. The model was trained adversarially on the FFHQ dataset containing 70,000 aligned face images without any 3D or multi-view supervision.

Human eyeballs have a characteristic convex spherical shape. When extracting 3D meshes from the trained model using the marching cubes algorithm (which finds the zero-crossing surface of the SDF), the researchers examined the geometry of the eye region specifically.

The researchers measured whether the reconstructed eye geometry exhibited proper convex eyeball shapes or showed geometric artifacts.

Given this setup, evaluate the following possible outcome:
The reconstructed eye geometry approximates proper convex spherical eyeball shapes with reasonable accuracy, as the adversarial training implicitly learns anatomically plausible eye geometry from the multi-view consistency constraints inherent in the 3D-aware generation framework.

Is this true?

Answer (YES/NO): NO